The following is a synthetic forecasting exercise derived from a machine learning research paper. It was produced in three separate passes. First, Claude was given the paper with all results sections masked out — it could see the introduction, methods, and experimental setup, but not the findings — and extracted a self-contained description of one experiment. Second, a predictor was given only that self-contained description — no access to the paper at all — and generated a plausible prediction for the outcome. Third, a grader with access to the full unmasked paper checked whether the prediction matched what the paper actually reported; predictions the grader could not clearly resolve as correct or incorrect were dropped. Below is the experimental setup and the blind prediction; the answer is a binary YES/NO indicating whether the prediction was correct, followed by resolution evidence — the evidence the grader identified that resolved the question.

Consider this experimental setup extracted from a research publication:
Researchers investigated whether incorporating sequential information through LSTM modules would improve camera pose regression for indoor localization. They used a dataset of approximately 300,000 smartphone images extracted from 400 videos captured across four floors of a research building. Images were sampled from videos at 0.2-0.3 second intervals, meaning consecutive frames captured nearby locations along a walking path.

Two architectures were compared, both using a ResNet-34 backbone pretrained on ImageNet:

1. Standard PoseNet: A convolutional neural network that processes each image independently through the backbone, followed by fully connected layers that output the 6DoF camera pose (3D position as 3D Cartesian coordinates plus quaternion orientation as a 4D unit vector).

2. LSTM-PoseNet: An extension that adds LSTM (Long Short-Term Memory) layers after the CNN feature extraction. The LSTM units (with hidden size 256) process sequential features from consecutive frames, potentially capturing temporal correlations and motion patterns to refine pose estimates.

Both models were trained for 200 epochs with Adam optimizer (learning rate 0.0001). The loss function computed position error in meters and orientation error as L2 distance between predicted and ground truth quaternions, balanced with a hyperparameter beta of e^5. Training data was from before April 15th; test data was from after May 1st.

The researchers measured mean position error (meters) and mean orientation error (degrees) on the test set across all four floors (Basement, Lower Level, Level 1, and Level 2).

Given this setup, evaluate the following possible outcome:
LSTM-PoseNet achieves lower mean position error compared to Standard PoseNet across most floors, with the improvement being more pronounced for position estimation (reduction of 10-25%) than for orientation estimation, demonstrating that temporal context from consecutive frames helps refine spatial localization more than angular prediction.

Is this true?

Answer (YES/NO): NO